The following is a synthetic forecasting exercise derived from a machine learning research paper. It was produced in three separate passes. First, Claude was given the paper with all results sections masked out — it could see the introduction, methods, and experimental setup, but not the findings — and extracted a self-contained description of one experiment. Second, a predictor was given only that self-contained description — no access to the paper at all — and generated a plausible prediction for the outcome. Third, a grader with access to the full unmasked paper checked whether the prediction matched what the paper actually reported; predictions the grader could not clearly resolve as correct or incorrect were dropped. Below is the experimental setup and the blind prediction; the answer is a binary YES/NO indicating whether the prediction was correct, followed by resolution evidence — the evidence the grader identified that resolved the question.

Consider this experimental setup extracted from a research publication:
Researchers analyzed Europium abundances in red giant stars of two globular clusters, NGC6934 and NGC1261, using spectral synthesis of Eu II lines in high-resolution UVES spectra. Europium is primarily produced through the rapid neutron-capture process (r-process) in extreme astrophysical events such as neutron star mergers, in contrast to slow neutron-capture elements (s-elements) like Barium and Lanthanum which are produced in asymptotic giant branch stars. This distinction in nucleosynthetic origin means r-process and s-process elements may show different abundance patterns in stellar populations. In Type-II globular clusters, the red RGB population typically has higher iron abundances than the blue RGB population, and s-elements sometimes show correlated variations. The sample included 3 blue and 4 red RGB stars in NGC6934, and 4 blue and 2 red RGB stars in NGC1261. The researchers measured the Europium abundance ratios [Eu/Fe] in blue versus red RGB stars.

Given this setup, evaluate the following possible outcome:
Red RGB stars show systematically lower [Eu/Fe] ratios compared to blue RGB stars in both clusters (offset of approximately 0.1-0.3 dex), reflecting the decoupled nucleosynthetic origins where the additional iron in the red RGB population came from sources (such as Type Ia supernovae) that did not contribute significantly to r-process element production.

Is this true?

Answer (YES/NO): NO